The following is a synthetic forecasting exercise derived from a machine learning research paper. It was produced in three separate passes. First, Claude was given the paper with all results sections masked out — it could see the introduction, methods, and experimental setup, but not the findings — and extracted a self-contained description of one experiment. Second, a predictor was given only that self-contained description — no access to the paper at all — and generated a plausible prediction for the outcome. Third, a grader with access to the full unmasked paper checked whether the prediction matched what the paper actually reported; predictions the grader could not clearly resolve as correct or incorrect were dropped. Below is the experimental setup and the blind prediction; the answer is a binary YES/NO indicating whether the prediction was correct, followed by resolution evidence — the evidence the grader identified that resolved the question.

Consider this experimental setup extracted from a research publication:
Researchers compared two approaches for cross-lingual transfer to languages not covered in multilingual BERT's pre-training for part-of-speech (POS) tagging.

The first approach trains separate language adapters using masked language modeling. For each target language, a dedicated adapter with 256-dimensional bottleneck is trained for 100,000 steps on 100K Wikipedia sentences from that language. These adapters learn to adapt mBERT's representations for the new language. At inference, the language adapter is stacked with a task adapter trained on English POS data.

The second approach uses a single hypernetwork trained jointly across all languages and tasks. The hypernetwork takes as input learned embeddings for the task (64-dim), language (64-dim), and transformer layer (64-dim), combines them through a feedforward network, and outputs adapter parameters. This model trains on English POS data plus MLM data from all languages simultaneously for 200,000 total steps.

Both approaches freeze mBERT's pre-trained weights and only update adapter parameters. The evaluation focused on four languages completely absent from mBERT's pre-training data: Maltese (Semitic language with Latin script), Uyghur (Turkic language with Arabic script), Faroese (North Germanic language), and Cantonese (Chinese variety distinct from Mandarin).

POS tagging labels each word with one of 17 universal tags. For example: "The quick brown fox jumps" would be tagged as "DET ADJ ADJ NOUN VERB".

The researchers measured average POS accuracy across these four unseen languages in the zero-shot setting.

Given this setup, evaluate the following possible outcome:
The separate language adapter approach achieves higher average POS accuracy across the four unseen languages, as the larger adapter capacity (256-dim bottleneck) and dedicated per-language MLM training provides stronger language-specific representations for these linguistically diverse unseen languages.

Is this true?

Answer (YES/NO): YES